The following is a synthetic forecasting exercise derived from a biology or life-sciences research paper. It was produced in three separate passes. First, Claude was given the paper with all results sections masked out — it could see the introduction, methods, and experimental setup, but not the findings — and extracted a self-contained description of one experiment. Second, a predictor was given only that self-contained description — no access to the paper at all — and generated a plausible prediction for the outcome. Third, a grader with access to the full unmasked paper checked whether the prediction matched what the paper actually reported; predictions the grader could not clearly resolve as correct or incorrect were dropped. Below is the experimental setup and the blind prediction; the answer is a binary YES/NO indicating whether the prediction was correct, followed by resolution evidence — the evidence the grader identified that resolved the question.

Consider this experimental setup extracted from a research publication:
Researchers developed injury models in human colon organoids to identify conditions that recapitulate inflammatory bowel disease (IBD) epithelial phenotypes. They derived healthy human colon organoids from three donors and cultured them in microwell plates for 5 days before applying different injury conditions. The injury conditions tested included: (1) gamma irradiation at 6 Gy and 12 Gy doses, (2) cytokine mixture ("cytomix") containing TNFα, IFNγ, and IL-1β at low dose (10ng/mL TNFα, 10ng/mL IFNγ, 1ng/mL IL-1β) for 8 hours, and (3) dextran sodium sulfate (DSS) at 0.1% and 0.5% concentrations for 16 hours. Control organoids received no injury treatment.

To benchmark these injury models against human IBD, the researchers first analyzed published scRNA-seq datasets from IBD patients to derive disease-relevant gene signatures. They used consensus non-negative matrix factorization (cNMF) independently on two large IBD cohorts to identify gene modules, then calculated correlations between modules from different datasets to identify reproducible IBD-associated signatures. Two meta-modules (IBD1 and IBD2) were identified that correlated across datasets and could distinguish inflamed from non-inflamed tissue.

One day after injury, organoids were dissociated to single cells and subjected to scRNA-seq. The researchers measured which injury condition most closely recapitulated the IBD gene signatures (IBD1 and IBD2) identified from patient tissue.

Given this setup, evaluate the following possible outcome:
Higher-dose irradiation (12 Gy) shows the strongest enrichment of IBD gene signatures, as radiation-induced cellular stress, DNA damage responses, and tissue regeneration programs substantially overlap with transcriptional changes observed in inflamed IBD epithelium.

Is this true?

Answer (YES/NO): NO